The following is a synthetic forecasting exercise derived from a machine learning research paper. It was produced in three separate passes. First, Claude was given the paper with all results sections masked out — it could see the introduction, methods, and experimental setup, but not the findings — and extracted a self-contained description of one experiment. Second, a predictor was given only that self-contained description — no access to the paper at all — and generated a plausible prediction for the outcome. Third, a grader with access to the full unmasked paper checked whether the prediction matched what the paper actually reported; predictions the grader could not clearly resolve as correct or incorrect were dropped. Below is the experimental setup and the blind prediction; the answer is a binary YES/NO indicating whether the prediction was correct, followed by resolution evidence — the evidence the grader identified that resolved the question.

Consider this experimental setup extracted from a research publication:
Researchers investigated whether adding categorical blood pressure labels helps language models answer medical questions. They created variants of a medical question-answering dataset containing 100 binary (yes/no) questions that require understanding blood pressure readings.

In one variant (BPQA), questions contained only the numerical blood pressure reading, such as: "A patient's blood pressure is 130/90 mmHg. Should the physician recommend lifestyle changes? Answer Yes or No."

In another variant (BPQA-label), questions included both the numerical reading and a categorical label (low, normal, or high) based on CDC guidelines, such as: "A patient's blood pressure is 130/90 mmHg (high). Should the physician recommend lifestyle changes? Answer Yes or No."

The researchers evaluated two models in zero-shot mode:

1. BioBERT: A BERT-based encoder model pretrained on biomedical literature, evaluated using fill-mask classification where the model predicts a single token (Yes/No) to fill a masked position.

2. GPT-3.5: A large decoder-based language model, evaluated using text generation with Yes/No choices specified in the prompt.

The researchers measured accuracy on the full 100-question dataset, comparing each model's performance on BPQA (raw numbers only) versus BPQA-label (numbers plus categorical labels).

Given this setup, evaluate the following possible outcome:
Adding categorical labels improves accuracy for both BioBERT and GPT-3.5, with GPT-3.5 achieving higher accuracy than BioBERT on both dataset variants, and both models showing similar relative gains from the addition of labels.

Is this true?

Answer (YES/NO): NO